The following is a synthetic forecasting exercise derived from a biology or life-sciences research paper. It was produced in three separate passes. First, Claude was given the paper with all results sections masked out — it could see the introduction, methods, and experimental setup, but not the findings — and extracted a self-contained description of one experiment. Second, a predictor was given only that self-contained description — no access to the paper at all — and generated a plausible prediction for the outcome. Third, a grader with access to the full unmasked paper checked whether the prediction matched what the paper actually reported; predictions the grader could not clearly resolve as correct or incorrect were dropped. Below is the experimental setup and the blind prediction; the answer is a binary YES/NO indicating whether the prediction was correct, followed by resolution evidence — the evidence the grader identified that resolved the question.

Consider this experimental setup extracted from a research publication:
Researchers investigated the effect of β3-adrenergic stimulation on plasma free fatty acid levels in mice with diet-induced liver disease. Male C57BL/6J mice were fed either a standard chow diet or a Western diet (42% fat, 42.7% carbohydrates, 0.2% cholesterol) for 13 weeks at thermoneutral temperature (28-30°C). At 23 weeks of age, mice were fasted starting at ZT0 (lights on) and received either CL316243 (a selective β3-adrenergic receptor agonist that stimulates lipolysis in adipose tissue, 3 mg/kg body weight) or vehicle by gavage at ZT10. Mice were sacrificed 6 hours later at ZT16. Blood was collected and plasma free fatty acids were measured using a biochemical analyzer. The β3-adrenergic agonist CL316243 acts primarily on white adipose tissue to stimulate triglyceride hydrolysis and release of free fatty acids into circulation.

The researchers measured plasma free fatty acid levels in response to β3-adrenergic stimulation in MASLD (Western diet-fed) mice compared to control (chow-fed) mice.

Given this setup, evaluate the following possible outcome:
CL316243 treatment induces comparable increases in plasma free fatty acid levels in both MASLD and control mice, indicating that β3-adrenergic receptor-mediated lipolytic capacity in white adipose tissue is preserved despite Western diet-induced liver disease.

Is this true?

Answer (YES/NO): YES